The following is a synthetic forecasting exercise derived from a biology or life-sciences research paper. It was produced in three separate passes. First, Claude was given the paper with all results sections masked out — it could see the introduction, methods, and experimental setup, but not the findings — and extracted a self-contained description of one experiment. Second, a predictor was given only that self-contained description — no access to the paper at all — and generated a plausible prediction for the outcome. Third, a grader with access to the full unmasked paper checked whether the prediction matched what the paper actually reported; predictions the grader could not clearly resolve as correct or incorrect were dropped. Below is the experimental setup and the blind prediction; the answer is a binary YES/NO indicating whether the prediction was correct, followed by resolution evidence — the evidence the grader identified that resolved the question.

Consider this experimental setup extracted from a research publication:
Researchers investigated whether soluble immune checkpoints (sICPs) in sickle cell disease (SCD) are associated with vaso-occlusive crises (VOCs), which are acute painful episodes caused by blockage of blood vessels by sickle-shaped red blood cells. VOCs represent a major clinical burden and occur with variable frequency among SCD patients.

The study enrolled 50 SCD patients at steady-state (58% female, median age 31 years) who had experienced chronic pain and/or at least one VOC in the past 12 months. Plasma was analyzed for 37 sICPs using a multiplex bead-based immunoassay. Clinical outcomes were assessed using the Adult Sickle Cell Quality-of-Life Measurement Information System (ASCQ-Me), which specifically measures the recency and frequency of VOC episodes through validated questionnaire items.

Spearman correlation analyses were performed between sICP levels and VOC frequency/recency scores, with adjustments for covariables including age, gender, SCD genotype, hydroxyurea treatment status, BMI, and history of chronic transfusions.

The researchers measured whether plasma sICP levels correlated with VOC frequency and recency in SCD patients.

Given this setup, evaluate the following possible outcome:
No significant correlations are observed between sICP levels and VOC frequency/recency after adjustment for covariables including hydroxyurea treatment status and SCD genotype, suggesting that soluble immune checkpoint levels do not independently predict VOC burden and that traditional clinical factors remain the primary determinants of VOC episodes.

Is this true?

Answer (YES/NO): NO